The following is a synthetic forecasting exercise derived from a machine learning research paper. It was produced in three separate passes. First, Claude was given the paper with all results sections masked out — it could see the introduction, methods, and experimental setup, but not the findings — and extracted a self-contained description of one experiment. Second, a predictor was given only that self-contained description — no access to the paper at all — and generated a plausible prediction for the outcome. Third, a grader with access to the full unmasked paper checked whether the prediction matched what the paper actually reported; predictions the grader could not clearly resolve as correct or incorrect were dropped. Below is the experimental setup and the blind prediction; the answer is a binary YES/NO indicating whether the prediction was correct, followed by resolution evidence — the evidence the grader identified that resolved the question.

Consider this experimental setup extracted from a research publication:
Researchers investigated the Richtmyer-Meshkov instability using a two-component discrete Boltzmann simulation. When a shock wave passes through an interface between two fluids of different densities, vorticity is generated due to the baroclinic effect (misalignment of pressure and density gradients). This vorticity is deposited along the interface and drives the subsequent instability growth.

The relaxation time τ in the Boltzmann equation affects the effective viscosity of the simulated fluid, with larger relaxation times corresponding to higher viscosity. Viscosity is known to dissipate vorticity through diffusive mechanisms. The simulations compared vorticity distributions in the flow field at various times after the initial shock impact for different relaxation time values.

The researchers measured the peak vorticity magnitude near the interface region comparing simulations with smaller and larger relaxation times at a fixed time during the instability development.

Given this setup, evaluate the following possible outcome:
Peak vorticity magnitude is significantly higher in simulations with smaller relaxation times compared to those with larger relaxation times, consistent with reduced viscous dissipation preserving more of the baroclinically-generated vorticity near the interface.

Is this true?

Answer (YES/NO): YES